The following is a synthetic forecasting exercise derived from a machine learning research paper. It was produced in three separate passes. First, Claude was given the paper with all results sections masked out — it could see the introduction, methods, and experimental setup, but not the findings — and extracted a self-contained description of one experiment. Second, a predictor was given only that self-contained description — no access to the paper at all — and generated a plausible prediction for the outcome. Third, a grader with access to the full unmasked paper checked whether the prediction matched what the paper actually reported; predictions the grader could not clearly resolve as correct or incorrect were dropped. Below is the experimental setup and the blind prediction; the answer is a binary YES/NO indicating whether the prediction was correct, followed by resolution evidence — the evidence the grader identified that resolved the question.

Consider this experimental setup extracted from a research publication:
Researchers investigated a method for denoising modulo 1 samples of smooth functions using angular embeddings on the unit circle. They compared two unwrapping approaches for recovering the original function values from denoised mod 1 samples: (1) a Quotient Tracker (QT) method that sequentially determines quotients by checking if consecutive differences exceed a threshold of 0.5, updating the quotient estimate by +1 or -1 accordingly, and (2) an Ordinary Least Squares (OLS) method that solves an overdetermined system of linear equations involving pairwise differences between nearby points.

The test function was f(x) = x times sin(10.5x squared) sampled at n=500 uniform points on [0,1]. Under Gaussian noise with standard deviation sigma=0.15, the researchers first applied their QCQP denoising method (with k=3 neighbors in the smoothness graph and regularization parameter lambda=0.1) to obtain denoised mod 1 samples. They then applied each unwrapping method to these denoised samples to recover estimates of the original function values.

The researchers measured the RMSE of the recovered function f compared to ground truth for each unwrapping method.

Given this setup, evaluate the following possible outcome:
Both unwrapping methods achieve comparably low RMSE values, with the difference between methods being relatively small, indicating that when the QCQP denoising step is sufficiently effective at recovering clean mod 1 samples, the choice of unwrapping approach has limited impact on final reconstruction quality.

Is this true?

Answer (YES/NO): NO